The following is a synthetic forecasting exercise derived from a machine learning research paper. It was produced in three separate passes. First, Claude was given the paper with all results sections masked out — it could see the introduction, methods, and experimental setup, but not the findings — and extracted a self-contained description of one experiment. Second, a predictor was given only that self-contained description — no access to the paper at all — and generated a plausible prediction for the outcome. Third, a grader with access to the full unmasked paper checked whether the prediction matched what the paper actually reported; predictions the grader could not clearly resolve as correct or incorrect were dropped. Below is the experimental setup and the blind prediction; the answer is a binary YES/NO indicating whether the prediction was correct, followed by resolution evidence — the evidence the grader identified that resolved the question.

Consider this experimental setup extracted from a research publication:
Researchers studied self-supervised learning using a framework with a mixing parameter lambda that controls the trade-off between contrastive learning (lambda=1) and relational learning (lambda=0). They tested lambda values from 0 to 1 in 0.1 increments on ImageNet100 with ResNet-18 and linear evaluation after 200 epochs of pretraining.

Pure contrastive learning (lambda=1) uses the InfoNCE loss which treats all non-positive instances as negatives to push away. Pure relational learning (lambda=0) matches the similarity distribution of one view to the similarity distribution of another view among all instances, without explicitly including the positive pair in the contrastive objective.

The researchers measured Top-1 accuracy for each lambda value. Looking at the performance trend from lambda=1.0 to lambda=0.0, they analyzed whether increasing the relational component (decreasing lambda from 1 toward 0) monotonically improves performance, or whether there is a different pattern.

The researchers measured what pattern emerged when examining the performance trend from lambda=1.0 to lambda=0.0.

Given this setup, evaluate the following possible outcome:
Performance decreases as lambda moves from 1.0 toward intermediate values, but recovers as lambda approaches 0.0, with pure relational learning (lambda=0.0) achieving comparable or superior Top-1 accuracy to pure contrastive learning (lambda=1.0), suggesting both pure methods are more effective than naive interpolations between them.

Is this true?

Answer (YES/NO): NO